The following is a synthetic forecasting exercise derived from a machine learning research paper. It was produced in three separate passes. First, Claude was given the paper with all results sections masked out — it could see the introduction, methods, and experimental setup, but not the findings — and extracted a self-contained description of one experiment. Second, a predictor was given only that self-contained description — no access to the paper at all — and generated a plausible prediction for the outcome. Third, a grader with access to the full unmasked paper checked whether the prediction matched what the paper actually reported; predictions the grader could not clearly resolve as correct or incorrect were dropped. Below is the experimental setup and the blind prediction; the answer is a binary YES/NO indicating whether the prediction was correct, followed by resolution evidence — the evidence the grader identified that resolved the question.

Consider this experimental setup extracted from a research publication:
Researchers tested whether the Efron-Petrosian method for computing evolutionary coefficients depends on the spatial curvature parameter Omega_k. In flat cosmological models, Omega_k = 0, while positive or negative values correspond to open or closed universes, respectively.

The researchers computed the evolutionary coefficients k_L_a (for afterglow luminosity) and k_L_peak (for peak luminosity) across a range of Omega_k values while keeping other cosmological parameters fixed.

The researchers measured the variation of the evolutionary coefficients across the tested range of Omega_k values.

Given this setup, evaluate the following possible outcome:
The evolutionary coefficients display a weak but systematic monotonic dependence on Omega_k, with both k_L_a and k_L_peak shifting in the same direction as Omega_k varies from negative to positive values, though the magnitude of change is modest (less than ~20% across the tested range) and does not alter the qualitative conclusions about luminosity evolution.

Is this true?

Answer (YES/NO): NO